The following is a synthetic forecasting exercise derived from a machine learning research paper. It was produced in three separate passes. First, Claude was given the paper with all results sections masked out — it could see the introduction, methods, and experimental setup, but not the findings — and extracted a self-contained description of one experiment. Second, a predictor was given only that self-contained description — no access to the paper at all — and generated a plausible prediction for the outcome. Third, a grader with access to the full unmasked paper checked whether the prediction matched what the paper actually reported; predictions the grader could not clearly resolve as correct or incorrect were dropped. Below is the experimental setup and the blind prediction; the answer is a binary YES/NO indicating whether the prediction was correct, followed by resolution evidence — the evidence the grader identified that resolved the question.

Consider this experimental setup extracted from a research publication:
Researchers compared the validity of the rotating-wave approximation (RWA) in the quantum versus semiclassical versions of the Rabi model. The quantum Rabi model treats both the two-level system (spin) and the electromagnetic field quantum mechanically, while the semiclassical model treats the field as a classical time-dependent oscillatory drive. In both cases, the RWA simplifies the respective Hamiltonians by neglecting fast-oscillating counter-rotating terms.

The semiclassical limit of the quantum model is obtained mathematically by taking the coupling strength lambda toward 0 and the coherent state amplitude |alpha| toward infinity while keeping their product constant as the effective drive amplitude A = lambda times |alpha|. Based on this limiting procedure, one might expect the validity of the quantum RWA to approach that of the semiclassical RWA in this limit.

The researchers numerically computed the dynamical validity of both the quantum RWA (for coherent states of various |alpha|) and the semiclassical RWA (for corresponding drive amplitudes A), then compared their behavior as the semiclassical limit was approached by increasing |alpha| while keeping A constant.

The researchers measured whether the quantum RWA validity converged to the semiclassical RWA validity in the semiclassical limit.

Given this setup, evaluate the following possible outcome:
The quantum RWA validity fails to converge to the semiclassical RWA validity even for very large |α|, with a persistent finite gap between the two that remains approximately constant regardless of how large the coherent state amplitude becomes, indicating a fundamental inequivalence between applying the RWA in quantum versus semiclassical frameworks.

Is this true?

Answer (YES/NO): NO